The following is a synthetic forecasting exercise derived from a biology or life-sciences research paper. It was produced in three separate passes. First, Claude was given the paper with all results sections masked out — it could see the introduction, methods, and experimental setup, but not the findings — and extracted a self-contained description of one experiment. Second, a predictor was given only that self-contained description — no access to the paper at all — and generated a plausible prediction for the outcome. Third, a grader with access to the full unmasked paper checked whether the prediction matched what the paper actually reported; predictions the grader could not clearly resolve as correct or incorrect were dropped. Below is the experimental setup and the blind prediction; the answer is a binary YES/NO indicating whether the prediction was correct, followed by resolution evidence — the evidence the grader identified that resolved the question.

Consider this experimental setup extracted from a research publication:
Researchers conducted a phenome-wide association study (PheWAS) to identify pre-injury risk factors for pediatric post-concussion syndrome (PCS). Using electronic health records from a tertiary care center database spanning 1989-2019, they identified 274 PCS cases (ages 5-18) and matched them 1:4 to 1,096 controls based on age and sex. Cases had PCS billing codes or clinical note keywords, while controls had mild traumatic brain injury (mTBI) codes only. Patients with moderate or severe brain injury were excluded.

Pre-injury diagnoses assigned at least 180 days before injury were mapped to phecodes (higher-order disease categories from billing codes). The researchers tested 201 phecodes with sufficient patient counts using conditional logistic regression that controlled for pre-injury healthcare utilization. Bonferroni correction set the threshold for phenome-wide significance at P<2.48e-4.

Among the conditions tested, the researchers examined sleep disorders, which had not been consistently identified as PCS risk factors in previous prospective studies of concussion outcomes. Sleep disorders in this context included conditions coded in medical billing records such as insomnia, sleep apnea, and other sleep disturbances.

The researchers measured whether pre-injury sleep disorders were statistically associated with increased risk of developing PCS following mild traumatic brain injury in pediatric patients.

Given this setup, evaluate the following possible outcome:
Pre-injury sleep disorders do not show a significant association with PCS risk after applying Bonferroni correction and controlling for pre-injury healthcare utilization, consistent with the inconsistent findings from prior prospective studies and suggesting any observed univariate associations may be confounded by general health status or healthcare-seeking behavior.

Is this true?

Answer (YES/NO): NO